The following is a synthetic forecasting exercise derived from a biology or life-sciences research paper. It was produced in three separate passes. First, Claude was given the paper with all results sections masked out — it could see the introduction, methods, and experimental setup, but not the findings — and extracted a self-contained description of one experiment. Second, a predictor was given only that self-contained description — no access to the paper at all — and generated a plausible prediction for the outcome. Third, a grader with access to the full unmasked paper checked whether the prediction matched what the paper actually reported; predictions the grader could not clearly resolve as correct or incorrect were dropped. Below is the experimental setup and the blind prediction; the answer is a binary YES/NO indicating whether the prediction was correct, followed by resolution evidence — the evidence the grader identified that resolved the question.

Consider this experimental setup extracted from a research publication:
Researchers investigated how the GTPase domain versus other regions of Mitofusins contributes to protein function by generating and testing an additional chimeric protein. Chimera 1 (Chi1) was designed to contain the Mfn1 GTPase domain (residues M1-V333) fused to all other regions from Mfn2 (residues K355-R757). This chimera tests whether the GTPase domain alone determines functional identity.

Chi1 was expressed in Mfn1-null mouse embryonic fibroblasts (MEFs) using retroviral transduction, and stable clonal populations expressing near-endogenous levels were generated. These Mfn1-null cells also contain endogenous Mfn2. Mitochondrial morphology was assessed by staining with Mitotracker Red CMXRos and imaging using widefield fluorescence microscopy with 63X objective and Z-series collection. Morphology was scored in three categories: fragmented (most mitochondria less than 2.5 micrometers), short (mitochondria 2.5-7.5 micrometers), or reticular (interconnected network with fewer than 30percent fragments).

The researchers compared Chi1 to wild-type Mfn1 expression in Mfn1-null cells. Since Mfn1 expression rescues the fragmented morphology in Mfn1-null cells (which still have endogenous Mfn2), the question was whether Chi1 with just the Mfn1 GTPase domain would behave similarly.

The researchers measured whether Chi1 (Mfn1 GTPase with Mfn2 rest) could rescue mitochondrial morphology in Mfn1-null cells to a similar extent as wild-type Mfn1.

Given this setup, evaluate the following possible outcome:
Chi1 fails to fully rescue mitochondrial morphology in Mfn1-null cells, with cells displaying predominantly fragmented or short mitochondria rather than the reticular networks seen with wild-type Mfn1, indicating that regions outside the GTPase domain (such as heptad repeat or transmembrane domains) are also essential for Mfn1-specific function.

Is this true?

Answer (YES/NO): YES